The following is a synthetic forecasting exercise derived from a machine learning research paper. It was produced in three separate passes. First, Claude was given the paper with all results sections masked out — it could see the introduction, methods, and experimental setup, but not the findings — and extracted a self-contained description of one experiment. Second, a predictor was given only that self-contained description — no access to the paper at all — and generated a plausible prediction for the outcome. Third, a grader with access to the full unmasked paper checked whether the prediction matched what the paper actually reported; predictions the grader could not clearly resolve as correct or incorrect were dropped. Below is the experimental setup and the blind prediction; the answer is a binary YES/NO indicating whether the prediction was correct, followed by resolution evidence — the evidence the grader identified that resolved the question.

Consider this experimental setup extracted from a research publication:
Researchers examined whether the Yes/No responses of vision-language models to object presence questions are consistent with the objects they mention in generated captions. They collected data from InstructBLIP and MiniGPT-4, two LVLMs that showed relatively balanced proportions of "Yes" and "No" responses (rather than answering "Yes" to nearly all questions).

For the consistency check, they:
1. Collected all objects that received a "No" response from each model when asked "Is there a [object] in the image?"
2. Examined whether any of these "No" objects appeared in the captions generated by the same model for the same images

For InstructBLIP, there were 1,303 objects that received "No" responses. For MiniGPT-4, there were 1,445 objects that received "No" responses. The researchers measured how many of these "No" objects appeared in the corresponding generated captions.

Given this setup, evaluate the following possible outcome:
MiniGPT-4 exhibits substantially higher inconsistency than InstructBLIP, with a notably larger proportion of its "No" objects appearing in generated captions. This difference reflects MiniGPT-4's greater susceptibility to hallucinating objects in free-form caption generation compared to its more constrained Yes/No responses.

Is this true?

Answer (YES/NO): NO